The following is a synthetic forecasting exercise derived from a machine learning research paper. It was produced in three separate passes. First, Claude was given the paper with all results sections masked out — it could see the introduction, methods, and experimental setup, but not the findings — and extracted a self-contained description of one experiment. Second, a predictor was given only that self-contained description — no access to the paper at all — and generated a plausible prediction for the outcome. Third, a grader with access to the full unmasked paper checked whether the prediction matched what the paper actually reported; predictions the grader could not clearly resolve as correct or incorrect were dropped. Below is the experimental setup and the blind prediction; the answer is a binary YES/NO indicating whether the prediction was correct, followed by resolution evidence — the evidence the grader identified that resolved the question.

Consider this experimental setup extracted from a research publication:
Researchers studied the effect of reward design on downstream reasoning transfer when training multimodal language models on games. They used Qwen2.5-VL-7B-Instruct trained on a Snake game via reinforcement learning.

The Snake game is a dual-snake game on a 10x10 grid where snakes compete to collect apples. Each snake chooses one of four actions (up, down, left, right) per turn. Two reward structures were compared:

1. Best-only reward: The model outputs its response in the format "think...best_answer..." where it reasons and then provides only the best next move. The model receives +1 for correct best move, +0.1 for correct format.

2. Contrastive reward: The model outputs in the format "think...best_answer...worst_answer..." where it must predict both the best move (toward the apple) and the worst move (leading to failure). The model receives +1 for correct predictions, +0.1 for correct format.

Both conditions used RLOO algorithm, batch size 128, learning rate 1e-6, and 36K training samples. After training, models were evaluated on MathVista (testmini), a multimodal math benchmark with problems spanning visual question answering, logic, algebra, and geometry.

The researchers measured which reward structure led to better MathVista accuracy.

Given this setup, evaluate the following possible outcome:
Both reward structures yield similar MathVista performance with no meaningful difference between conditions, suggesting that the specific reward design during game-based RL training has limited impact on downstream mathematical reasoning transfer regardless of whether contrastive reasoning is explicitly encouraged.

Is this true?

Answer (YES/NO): NO